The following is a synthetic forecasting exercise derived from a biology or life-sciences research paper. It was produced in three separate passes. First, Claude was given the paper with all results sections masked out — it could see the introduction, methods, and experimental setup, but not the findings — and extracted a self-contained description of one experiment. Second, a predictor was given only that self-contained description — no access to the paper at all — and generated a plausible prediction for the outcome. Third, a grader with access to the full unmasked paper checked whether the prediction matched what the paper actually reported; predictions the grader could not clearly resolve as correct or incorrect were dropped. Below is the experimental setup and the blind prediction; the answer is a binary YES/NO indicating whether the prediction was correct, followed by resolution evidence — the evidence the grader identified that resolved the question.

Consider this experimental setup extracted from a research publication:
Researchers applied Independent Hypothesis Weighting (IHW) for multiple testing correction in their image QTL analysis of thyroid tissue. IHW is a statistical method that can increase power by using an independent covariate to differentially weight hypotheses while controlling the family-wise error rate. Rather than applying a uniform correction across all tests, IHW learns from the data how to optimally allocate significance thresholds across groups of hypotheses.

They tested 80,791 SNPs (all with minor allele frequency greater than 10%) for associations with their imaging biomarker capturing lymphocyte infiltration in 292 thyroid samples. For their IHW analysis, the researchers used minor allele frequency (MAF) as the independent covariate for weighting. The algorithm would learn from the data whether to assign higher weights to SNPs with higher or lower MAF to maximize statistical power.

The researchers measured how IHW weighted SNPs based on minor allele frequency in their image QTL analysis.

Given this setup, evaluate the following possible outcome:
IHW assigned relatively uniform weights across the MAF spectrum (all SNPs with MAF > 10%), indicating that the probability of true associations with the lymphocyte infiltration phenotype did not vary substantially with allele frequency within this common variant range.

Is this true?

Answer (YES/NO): NO